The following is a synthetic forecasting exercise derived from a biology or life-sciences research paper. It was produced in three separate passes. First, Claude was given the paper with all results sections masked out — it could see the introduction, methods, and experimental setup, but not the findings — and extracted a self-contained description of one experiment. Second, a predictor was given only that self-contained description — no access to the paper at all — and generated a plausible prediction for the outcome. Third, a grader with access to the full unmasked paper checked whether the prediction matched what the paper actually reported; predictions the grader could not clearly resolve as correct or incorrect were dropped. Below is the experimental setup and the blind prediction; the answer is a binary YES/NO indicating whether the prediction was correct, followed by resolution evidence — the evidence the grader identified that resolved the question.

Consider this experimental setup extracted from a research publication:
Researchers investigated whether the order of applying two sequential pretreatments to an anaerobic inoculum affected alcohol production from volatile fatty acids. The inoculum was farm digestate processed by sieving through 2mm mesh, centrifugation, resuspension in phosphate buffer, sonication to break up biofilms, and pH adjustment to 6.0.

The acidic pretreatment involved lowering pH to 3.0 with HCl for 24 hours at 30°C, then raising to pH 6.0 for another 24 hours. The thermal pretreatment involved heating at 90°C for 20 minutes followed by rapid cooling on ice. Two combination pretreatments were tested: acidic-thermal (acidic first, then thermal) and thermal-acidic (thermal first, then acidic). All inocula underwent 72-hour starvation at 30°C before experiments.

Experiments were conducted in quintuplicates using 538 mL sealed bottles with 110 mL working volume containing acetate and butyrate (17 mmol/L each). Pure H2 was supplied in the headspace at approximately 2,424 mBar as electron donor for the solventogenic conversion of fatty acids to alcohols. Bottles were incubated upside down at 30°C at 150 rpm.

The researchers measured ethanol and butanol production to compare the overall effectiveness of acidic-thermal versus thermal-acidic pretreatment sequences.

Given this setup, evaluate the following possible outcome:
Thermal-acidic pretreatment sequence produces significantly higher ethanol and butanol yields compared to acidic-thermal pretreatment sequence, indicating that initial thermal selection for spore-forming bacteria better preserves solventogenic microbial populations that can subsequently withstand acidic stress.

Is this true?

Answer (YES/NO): NO